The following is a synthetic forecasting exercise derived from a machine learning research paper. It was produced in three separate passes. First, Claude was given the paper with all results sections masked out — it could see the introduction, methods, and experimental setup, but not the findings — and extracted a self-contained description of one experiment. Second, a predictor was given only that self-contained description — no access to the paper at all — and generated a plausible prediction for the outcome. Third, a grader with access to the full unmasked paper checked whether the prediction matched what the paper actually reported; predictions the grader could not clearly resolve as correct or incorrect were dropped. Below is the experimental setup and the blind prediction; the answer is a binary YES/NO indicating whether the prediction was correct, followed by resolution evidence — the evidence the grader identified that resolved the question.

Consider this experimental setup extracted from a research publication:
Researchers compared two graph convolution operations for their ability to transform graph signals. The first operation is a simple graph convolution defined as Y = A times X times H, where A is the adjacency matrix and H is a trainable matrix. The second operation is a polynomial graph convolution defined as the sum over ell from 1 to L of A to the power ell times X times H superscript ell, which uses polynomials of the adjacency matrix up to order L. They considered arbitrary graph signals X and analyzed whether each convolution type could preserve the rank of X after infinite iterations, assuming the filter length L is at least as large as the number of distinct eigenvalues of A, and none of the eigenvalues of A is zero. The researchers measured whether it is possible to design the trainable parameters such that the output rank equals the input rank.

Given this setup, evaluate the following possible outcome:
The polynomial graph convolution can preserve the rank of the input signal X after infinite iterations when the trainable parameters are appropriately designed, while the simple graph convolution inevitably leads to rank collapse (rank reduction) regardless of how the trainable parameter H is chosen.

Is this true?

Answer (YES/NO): YES